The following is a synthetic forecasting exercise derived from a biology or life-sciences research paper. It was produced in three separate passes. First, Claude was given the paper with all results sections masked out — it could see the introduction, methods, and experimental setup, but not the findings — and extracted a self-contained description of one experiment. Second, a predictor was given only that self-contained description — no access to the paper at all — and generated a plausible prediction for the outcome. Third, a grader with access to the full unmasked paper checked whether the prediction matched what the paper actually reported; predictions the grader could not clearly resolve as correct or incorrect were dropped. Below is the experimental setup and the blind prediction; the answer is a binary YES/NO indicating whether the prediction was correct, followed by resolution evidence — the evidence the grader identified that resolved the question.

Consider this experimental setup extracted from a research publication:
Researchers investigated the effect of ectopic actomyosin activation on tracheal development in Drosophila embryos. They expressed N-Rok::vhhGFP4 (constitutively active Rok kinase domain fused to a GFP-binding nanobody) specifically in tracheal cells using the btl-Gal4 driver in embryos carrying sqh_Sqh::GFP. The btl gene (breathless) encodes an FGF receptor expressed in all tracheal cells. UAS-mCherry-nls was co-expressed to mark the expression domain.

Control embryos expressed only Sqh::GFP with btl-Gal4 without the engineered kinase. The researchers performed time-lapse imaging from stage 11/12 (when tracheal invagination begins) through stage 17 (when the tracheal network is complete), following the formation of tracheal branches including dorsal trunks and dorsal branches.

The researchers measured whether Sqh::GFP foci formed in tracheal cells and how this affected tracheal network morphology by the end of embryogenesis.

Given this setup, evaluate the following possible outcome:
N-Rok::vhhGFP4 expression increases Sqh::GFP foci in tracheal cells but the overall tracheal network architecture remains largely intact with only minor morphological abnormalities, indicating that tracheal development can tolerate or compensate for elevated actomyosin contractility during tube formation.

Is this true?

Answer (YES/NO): NO